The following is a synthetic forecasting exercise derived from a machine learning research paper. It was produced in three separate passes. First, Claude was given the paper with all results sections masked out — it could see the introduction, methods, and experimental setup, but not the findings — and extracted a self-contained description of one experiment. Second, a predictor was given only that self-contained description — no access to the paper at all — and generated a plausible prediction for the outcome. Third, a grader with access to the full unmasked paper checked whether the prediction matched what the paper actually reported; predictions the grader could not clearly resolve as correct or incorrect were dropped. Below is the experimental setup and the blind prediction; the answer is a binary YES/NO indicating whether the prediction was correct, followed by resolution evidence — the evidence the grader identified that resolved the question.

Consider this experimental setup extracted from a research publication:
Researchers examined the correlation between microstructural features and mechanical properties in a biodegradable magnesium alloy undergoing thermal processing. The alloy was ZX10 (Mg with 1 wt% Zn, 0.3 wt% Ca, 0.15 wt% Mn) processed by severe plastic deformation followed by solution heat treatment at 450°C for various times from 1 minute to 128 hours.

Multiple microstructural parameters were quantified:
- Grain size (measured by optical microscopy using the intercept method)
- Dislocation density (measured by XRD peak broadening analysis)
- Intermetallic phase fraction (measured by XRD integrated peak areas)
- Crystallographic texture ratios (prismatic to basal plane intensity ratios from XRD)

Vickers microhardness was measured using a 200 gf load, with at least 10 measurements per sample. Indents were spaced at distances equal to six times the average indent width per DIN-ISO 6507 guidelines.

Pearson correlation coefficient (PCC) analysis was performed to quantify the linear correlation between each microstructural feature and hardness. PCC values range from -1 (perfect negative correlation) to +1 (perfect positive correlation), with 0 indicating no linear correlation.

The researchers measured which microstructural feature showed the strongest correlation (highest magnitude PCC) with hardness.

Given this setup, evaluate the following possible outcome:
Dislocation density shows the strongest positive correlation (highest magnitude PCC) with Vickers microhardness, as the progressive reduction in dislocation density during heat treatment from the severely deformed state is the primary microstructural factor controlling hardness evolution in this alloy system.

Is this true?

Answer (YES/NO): NO